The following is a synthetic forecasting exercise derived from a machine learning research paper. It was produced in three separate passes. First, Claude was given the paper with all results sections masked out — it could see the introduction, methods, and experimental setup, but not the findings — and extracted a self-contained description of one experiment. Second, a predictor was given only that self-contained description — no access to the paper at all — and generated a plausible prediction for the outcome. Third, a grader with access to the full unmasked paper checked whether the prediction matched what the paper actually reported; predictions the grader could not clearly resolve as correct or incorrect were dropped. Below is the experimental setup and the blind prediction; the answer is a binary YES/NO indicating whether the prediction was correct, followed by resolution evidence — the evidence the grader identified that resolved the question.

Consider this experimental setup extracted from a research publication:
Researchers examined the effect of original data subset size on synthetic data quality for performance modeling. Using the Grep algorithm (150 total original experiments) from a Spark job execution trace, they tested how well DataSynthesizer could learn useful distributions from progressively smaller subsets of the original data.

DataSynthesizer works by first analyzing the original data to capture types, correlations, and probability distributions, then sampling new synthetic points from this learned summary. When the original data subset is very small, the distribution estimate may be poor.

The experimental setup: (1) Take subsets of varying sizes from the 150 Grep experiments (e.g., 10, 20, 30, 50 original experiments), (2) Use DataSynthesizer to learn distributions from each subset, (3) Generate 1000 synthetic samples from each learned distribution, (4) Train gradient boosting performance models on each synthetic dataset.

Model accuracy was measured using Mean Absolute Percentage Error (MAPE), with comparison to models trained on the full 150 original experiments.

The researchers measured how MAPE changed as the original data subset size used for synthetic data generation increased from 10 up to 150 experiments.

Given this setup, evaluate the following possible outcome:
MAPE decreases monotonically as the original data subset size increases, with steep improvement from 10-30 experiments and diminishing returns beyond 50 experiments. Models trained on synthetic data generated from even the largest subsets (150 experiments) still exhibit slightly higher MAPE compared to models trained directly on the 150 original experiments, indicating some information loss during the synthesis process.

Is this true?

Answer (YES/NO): NO